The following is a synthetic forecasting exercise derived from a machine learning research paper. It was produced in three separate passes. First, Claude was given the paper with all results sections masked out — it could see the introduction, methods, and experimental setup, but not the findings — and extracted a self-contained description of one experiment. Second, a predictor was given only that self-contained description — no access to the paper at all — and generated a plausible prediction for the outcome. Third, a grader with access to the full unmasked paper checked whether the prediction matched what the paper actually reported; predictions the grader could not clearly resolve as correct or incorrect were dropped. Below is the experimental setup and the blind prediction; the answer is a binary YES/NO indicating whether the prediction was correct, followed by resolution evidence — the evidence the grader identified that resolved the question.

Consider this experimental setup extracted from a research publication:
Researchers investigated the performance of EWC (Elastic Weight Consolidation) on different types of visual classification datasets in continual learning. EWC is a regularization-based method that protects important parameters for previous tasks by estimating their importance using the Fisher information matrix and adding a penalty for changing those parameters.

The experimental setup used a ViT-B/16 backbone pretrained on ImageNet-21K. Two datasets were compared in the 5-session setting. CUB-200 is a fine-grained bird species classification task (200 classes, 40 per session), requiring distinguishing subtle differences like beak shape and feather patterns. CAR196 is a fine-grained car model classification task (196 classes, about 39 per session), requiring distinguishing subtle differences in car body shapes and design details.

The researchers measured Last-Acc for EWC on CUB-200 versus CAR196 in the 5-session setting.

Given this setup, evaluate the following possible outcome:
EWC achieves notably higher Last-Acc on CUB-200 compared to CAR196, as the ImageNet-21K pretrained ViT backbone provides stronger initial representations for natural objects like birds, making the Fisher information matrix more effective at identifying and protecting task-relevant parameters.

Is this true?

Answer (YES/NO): YES